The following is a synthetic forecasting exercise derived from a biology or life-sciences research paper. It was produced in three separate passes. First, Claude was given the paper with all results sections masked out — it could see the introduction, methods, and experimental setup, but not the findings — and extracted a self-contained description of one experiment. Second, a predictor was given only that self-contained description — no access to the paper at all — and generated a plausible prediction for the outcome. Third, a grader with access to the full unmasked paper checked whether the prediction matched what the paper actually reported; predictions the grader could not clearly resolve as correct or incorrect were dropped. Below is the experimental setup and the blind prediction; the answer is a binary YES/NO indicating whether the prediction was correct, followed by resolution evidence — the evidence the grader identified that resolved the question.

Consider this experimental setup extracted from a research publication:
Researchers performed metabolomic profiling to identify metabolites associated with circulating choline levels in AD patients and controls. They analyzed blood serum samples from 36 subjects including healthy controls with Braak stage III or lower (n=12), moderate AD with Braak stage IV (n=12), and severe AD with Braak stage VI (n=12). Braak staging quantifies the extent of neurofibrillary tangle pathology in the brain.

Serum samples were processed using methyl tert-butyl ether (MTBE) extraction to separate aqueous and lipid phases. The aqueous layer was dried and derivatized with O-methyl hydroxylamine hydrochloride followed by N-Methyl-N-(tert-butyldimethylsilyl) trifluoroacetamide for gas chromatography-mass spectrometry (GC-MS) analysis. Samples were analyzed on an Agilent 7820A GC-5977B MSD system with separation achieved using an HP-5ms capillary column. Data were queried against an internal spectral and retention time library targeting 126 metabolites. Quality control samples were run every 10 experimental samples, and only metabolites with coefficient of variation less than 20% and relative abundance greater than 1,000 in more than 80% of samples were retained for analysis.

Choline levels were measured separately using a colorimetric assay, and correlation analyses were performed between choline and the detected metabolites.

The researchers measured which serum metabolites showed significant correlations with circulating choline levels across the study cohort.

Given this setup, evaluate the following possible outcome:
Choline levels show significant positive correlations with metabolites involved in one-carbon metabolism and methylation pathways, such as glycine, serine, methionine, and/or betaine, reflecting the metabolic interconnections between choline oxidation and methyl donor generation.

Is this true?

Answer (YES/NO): NO